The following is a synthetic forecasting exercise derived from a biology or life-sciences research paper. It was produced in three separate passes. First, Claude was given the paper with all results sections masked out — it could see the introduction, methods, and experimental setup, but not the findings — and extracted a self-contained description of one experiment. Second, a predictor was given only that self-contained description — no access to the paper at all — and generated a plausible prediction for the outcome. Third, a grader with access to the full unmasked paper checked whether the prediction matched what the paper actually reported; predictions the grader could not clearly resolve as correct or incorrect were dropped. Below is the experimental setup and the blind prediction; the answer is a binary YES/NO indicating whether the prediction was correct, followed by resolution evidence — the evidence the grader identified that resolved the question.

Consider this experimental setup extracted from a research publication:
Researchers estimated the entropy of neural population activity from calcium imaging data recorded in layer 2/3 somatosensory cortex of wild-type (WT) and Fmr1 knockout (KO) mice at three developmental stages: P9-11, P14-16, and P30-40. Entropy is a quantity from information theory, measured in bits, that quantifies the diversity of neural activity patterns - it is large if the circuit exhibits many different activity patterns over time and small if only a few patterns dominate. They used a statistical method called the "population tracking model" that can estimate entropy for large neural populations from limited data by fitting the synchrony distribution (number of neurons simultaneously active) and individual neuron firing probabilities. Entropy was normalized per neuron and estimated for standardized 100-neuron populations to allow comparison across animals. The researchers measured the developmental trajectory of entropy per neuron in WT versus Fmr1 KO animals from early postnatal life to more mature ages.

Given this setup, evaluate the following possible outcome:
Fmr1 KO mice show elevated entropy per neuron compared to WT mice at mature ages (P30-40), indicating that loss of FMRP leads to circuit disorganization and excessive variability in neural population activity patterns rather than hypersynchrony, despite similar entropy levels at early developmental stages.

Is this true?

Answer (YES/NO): YES